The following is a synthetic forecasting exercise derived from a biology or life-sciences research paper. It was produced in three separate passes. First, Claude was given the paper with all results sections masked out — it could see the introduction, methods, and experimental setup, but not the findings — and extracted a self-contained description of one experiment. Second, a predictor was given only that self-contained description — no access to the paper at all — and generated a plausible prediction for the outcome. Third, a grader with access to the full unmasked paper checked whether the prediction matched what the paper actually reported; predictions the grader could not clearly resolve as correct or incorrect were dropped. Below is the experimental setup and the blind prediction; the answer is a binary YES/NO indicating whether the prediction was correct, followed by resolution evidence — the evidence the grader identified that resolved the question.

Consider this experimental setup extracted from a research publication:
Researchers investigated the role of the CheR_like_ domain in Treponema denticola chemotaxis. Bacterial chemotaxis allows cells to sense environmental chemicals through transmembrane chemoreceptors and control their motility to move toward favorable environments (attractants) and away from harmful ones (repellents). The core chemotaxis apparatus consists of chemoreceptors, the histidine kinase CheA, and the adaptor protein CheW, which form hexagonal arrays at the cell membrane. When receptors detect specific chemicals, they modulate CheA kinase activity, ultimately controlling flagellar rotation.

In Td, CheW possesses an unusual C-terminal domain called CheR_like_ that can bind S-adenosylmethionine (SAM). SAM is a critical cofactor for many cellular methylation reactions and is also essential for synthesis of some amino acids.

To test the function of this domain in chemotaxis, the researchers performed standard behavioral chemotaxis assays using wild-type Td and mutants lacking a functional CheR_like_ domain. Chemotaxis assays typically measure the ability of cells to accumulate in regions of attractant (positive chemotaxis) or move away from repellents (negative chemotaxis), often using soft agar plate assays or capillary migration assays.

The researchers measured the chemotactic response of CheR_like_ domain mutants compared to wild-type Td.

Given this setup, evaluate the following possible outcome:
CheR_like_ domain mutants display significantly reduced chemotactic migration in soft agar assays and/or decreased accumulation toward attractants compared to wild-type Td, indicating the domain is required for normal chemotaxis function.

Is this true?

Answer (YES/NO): NO